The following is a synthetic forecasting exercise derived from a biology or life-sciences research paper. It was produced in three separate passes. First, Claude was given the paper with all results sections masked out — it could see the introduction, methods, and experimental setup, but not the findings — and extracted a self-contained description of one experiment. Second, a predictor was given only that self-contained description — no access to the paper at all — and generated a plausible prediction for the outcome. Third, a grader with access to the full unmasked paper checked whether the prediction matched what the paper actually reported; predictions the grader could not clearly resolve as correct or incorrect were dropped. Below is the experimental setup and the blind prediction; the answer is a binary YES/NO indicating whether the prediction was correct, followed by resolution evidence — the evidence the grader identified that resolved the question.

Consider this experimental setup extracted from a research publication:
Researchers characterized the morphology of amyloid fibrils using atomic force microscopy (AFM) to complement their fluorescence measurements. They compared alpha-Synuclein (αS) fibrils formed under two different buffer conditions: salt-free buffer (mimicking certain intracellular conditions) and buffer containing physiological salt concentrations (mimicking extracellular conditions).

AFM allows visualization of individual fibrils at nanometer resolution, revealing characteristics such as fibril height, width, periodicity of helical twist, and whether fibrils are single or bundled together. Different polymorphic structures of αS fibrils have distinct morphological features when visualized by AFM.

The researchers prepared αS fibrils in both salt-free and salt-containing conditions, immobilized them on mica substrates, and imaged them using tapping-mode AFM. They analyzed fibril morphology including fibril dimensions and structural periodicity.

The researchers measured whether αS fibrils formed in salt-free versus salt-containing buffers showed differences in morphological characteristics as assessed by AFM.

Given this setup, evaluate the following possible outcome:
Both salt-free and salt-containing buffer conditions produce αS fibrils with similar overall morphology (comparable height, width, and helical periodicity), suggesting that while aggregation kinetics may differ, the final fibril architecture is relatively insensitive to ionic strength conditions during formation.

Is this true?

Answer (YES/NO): NO